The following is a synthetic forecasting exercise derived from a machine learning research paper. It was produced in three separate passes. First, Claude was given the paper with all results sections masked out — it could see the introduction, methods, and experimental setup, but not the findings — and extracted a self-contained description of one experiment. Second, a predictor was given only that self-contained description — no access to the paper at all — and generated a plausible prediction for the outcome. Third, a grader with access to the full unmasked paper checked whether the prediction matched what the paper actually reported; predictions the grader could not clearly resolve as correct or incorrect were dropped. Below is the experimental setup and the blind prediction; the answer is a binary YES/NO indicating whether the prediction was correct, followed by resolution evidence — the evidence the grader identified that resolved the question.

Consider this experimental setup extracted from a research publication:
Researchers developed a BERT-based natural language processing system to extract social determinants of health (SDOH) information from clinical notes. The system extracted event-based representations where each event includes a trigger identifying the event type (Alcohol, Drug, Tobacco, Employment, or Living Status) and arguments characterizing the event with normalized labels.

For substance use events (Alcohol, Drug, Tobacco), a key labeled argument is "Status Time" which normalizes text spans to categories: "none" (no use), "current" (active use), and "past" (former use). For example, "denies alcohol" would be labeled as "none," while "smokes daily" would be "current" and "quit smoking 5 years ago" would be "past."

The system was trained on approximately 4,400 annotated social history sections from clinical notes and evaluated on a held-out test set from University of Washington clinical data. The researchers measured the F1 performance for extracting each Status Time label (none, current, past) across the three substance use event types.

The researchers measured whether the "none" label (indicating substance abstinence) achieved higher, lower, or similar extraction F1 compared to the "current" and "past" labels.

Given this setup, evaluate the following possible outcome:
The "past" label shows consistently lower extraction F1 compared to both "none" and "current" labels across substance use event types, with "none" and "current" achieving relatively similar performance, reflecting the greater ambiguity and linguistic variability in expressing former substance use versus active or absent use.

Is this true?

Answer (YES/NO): NO